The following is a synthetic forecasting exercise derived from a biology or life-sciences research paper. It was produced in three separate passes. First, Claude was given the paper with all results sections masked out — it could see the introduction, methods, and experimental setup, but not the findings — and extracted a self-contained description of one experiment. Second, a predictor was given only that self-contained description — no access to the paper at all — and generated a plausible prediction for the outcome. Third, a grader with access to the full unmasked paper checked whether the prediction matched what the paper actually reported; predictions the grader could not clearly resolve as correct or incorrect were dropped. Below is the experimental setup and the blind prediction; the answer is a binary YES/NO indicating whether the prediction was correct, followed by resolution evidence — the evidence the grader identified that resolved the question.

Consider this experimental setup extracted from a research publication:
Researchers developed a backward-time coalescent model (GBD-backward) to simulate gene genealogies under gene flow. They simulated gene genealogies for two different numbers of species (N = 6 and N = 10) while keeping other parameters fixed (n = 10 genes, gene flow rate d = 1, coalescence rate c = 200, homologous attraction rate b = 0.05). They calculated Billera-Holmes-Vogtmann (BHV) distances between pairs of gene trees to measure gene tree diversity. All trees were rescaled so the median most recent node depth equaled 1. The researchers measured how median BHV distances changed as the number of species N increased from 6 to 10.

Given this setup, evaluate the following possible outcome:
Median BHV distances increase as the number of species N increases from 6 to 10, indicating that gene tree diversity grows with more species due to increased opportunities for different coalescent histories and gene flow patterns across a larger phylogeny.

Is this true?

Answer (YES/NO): YES